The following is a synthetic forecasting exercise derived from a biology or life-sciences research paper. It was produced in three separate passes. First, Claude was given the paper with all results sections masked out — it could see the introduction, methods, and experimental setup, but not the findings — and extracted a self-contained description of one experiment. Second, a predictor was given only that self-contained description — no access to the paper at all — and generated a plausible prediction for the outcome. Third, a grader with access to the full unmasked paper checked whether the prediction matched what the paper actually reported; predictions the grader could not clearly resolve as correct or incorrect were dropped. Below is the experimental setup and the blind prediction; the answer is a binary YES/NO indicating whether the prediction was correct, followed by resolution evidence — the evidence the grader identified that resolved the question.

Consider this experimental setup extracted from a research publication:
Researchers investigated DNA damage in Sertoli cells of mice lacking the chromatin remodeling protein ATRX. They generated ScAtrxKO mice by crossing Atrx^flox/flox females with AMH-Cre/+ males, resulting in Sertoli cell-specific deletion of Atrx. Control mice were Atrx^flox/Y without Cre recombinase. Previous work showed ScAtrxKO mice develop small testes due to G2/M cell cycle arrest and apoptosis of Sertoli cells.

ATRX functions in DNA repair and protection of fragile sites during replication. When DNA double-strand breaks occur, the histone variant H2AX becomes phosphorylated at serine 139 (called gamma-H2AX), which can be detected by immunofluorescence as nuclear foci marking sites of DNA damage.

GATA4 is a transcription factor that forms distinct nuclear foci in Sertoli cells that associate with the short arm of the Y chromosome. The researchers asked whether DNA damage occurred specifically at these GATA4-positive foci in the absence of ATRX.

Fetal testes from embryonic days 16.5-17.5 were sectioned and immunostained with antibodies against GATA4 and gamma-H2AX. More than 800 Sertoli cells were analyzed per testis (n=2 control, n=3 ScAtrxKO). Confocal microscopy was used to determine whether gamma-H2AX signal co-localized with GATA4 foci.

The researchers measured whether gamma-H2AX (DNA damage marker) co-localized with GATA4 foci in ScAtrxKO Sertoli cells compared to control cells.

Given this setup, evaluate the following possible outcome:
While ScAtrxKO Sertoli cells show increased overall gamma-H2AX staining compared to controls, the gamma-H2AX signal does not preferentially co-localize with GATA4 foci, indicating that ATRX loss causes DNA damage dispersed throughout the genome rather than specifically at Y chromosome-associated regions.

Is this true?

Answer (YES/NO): NO